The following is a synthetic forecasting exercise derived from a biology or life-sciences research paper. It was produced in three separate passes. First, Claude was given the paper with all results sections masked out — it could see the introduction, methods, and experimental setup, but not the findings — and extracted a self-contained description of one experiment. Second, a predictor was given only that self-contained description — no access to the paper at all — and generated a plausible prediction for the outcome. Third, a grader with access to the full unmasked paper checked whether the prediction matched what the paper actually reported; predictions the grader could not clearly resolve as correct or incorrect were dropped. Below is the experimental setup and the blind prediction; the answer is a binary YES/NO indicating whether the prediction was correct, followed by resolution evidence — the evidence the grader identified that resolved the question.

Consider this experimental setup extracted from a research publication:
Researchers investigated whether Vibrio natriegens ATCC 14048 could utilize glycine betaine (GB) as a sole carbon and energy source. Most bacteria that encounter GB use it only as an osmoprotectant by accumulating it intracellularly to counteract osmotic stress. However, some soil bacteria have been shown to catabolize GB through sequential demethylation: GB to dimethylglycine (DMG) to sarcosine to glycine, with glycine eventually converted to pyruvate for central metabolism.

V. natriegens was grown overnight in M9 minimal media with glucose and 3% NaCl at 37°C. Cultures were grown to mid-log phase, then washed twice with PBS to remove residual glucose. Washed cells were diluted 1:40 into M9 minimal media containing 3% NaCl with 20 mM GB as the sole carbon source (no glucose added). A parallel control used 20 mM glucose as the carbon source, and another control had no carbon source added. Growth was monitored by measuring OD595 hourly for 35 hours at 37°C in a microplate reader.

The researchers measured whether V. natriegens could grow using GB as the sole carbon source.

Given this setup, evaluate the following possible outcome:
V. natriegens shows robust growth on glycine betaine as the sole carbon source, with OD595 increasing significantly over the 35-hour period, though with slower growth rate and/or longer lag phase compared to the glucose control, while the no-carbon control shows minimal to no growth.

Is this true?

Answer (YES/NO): NO